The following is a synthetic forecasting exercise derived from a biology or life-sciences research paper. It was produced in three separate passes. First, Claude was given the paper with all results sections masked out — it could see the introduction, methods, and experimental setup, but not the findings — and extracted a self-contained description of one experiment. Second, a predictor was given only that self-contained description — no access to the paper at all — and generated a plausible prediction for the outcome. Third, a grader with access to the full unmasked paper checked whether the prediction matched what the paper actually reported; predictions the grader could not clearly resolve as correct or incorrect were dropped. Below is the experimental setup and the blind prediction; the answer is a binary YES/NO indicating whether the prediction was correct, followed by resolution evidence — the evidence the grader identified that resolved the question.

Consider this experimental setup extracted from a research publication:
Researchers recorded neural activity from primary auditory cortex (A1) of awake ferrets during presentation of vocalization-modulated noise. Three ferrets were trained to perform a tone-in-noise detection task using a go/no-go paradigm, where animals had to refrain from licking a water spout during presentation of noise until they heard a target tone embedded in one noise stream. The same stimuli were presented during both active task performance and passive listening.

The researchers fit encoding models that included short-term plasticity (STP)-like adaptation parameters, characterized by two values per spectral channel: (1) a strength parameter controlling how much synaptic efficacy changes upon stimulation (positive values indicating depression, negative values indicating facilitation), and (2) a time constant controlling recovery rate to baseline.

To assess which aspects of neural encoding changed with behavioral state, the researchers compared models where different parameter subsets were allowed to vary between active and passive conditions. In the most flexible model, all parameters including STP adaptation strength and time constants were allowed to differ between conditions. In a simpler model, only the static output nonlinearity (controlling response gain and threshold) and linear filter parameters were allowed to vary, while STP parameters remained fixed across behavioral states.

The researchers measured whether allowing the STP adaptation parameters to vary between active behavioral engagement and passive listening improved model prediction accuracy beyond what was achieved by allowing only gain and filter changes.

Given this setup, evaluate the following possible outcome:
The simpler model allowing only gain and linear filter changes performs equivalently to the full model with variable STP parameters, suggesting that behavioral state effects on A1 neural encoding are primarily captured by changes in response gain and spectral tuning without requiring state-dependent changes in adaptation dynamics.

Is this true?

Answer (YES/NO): NO